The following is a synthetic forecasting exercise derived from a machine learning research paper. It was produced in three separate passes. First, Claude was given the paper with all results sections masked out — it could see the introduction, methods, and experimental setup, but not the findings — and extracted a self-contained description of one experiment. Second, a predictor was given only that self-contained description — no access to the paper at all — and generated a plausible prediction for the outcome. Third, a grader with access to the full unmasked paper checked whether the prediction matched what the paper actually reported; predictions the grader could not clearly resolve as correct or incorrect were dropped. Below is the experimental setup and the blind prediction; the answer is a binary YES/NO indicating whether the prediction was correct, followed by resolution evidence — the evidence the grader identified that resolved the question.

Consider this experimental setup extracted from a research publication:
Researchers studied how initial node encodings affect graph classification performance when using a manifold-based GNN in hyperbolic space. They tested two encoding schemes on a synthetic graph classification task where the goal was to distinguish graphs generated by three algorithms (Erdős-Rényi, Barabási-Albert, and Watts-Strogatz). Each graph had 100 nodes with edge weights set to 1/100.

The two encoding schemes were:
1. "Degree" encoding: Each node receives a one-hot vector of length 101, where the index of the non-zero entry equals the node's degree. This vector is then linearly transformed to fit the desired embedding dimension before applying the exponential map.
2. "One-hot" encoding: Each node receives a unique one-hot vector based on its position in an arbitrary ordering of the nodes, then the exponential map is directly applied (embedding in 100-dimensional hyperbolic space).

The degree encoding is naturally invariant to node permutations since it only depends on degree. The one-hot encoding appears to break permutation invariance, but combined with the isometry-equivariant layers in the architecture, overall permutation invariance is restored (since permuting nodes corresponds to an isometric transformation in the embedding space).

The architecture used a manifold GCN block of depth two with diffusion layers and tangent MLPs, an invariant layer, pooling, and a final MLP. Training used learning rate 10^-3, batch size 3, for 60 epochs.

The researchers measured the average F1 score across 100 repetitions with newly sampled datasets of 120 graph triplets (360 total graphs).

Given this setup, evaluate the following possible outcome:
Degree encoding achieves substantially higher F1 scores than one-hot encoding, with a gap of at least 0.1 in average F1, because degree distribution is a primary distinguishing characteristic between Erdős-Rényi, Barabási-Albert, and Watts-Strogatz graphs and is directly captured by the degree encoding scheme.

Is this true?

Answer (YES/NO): NO